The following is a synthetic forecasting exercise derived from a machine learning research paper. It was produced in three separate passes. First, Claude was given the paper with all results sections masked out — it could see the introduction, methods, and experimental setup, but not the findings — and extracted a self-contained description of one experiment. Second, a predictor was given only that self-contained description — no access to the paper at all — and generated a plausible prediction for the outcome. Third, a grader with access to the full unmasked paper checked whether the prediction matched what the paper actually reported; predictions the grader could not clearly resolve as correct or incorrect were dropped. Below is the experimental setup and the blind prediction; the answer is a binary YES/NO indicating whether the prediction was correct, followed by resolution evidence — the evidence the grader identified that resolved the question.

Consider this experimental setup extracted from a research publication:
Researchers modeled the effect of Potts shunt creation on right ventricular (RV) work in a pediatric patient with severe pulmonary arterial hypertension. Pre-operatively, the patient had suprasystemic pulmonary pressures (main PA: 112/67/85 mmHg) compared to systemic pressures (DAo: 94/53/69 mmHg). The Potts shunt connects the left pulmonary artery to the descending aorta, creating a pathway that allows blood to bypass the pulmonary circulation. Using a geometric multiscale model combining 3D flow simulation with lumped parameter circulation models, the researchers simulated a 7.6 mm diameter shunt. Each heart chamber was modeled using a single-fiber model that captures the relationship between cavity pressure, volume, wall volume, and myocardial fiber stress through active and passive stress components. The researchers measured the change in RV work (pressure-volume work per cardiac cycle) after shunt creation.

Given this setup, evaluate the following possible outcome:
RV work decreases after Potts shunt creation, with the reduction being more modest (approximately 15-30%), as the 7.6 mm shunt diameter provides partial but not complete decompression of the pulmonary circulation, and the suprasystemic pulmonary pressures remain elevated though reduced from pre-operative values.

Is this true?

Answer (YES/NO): NO